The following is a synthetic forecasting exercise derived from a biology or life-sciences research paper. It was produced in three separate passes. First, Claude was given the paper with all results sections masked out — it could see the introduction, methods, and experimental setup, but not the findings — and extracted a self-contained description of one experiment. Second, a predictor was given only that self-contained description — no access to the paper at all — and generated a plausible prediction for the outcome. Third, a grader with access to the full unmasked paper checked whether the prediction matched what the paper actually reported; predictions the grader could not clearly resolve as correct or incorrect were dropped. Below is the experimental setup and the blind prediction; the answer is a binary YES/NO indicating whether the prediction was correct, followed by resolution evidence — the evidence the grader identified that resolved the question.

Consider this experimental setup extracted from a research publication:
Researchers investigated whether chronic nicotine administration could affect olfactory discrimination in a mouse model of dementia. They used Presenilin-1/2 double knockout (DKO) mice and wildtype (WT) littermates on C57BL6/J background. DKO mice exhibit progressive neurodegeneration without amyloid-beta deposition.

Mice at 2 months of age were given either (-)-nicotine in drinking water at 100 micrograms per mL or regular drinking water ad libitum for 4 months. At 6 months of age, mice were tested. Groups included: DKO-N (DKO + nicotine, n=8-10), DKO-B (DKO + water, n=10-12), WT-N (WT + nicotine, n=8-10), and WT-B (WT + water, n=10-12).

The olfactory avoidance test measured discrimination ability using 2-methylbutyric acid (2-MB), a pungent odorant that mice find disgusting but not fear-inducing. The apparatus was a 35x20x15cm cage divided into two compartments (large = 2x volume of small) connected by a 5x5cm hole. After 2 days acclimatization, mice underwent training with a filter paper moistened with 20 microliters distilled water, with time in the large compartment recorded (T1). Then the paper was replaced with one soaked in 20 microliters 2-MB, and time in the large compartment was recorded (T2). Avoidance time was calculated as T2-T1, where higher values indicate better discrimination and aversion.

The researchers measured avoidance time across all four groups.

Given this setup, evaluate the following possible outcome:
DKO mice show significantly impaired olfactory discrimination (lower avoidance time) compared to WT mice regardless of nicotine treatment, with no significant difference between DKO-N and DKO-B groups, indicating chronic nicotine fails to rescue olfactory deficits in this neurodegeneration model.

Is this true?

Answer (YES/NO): NO